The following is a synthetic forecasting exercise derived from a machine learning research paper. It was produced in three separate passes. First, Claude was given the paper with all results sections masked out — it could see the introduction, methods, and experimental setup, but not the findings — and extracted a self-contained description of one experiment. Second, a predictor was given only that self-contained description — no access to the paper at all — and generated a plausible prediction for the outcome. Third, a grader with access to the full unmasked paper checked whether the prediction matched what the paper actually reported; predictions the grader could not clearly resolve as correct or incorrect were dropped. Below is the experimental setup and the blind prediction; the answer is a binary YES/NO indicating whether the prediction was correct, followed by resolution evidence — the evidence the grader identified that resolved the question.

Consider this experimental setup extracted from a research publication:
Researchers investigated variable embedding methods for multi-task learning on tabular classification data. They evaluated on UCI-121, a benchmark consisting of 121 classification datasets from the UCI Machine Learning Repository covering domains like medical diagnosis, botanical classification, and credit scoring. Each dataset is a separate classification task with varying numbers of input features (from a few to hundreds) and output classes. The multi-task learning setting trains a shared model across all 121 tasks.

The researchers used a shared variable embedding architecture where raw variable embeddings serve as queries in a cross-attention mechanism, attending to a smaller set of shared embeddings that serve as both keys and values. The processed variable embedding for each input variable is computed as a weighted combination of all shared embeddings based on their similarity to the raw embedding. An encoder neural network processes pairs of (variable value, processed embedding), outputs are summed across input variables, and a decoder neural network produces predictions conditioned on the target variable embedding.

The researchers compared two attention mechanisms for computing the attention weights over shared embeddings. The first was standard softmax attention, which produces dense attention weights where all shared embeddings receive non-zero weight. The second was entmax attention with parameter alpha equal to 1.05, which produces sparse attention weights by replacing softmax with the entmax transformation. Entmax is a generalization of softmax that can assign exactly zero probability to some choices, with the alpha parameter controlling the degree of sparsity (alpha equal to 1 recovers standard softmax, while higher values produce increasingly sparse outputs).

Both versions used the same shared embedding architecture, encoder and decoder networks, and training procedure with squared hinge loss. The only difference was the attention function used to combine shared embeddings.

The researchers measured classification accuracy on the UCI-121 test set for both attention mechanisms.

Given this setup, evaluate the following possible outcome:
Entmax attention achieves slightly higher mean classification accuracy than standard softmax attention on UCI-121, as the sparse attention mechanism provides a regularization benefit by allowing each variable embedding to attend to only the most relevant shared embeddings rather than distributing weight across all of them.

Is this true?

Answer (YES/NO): YES